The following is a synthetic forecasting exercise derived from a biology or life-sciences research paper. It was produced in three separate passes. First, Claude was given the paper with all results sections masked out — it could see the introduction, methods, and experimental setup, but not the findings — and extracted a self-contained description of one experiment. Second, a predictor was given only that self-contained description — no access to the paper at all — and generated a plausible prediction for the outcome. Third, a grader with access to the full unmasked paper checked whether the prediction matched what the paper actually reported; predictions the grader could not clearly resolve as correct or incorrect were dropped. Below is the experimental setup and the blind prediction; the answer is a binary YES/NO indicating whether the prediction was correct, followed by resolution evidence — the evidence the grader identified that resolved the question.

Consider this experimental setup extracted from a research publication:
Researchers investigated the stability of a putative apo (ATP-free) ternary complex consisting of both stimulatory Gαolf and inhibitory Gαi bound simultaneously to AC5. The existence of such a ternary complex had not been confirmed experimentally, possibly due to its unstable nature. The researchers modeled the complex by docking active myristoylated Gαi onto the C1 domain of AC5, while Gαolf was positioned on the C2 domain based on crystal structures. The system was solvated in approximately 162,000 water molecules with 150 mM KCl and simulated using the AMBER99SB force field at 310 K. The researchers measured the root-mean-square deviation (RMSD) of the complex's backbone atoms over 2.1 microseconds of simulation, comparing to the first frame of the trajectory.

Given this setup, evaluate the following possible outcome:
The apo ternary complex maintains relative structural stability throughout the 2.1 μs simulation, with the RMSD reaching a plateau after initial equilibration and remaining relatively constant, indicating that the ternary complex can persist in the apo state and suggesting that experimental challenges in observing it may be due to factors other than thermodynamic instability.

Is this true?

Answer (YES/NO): YES